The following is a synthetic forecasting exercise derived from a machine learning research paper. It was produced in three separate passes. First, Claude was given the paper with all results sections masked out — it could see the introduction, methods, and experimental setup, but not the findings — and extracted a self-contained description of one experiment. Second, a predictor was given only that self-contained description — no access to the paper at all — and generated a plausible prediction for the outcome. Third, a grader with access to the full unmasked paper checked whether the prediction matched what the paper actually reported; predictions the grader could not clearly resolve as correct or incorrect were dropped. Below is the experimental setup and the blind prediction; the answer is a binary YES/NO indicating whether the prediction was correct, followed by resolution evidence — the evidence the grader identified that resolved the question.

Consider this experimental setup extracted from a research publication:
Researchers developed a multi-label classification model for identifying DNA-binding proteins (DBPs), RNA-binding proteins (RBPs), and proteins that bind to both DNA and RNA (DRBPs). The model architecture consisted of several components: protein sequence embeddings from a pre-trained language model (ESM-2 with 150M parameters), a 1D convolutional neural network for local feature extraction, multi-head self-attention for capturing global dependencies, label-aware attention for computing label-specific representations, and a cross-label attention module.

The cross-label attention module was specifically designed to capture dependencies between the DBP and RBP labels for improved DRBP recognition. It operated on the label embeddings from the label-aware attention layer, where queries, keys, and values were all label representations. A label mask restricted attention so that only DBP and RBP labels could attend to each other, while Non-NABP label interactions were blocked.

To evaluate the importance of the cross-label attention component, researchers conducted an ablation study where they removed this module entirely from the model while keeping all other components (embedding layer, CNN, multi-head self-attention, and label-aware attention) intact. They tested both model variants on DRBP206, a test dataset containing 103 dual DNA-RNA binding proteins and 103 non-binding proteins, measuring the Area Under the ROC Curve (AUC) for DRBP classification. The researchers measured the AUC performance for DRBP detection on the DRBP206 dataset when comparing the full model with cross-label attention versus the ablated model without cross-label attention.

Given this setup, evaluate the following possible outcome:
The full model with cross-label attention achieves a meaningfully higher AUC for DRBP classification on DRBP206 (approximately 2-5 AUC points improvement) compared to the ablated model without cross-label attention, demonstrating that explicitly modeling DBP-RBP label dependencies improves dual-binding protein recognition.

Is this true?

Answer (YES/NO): NO